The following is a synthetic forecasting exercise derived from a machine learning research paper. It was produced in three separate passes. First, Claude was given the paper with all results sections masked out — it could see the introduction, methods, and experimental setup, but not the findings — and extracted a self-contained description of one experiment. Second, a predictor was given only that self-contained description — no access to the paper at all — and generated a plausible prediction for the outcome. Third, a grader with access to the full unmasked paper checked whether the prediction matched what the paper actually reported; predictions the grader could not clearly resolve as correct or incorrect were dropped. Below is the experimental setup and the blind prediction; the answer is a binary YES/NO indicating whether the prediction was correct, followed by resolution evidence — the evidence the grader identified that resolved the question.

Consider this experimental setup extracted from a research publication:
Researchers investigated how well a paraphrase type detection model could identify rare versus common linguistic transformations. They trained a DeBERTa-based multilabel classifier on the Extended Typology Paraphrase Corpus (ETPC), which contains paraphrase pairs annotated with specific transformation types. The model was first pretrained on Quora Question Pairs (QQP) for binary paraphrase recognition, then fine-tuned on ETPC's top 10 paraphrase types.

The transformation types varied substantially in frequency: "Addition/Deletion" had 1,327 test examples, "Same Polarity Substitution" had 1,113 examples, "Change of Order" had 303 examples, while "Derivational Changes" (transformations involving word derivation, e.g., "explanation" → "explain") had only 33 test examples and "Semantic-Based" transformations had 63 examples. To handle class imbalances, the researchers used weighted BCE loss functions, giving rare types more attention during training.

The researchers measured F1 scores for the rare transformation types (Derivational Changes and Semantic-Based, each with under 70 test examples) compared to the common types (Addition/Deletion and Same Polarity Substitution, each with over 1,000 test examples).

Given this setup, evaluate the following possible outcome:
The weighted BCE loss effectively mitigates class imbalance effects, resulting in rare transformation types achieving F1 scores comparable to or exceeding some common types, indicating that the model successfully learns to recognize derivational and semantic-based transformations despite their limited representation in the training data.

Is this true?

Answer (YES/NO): NO